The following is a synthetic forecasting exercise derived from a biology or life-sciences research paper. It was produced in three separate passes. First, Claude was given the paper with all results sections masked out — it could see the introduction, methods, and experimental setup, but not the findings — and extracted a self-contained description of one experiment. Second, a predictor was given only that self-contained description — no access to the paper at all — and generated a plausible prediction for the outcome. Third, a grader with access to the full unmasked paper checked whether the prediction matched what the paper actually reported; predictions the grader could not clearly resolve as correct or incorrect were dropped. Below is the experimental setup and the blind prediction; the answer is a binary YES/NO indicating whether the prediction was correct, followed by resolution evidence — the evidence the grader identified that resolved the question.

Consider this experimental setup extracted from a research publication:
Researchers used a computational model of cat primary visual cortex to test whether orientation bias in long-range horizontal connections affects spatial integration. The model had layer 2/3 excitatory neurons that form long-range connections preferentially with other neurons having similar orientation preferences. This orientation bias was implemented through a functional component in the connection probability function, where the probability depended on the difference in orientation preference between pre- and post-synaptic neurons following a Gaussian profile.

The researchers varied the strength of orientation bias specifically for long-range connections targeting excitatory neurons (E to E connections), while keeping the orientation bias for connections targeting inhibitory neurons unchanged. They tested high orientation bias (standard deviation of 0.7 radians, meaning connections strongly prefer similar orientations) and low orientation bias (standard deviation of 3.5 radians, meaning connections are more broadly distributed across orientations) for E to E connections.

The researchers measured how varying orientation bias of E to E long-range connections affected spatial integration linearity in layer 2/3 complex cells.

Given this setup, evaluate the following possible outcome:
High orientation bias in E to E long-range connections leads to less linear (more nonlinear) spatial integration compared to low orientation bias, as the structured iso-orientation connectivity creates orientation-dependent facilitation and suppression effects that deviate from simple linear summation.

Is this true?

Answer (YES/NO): YES